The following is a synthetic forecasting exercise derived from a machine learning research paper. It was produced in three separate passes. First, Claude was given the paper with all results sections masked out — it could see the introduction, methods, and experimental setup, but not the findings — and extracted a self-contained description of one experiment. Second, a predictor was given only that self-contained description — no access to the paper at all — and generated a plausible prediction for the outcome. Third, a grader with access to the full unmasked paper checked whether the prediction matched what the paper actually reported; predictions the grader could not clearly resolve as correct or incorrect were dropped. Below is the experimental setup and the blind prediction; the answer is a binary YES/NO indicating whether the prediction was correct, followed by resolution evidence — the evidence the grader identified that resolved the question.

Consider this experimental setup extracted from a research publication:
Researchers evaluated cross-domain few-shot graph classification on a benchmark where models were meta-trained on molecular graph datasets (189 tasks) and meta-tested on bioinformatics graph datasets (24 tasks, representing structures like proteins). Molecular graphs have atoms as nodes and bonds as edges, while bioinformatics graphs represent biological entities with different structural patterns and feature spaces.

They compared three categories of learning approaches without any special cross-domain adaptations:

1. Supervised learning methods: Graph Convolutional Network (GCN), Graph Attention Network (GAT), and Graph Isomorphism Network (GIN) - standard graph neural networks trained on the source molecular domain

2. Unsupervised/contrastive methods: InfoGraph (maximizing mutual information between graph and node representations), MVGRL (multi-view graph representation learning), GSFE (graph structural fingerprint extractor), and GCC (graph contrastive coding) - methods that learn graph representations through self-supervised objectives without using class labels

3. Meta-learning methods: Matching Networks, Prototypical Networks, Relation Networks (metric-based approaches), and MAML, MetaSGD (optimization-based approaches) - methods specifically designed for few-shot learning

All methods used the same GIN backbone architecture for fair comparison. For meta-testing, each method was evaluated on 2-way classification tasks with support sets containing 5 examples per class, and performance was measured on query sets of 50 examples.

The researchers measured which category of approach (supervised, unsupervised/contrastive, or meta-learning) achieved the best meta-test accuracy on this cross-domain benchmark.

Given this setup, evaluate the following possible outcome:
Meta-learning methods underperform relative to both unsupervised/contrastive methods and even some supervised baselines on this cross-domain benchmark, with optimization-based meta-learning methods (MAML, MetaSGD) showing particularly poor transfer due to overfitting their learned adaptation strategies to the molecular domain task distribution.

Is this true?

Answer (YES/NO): NO